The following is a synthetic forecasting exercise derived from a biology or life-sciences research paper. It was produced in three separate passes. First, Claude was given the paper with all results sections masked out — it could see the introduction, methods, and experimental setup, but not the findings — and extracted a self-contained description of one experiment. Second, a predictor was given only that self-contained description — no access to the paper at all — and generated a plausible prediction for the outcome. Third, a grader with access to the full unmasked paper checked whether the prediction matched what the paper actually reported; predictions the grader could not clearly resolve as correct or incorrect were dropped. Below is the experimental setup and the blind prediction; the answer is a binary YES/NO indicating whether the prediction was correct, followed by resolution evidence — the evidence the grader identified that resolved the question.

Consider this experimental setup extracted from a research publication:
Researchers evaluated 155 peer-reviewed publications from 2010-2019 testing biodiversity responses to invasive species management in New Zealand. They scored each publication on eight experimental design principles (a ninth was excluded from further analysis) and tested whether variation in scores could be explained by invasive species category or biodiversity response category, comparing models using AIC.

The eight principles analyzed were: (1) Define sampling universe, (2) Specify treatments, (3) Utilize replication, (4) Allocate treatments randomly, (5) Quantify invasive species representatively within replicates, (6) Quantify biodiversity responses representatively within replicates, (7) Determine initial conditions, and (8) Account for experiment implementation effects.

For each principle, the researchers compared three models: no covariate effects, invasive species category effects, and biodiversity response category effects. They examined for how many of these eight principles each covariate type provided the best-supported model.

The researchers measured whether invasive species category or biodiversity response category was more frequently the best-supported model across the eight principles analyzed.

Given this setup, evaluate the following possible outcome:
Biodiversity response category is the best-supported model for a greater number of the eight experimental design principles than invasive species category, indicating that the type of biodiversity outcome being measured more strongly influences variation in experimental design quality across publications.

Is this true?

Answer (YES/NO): NO